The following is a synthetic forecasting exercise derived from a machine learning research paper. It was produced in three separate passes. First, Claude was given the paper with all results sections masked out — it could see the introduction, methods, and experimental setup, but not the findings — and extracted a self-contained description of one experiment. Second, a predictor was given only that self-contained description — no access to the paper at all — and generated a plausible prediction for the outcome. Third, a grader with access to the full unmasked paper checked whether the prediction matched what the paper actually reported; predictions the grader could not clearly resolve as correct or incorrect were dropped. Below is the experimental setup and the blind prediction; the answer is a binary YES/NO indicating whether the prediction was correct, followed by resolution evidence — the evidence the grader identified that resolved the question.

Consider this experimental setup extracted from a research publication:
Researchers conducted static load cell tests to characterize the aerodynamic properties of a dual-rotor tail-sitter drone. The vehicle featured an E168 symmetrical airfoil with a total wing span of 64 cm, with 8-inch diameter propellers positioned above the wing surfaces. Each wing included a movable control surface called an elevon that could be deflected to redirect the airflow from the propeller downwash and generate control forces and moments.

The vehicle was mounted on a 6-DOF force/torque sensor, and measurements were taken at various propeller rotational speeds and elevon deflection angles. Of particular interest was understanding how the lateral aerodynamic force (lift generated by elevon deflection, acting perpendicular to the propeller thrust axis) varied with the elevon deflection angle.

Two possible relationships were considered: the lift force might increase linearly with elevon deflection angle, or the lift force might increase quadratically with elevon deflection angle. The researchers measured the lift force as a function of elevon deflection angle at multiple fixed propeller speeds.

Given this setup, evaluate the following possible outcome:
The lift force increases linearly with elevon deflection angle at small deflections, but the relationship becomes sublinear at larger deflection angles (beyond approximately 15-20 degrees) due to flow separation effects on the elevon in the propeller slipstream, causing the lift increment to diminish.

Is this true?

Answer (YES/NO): NO